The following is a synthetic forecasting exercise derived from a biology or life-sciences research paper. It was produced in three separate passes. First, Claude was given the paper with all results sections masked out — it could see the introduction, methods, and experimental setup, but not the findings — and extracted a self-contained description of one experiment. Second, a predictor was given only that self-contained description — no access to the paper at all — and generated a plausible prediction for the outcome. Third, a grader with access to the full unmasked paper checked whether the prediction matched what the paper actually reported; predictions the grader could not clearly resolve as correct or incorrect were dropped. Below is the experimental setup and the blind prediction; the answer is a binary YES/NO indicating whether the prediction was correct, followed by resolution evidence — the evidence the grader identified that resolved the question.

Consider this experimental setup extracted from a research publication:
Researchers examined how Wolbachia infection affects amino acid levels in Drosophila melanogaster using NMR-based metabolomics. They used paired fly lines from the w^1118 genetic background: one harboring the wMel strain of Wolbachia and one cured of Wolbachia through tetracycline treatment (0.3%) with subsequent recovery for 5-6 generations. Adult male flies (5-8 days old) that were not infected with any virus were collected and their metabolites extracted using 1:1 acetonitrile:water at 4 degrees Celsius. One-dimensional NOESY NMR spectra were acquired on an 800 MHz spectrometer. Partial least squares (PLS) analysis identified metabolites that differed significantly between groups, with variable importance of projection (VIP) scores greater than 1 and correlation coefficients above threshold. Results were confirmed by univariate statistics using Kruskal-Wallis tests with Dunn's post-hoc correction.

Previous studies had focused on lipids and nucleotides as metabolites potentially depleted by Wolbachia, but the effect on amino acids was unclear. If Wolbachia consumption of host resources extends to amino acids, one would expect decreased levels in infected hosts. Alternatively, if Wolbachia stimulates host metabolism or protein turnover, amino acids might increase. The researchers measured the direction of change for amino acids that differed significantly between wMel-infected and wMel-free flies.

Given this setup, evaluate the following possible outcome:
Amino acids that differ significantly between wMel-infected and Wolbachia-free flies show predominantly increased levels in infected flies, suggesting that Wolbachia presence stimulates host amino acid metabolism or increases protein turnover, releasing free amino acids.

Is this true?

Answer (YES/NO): NO